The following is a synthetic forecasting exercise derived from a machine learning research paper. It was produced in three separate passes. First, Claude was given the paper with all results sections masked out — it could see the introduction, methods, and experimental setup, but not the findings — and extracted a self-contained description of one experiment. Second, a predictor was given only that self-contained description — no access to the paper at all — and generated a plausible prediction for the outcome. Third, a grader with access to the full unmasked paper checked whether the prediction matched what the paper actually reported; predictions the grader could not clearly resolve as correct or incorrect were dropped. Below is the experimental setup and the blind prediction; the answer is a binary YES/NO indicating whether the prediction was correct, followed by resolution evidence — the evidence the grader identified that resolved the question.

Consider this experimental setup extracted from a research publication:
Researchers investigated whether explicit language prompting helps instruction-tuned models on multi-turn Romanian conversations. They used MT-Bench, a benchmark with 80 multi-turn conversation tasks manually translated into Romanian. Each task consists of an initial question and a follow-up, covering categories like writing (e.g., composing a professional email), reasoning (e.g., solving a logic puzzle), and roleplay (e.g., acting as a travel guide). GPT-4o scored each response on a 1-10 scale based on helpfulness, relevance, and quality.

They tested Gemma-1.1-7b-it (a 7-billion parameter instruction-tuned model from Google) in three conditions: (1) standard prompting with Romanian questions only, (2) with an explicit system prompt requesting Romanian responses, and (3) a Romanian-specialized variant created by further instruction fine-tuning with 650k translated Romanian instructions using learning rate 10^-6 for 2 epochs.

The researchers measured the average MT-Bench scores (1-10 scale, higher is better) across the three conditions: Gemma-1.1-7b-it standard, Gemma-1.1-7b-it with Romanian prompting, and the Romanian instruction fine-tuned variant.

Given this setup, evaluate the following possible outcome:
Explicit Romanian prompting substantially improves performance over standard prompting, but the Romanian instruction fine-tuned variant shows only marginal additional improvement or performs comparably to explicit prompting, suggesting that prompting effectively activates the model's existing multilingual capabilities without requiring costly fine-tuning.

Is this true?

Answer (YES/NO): NO